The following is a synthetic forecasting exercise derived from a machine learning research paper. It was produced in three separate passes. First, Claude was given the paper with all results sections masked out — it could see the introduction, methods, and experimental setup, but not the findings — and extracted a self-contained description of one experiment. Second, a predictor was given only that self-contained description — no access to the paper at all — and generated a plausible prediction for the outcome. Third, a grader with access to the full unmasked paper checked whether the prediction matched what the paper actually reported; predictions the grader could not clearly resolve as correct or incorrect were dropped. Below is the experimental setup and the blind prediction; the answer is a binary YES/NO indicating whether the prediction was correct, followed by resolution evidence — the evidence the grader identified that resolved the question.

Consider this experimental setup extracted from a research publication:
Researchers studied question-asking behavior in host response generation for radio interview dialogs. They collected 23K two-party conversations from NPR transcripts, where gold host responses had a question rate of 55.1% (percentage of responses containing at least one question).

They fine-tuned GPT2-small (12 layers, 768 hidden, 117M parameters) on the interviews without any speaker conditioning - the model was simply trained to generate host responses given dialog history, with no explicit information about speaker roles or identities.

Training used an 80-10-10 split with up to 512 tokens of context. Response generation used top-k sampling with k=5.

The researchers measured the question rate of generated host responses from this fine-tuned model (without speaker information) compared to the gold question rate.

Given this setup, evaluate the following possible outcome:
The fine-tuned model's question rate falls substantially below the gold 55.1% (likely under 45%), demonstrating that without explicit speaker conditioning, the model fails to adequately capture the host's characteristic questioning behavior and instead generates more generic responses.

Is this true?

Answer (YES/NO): NO